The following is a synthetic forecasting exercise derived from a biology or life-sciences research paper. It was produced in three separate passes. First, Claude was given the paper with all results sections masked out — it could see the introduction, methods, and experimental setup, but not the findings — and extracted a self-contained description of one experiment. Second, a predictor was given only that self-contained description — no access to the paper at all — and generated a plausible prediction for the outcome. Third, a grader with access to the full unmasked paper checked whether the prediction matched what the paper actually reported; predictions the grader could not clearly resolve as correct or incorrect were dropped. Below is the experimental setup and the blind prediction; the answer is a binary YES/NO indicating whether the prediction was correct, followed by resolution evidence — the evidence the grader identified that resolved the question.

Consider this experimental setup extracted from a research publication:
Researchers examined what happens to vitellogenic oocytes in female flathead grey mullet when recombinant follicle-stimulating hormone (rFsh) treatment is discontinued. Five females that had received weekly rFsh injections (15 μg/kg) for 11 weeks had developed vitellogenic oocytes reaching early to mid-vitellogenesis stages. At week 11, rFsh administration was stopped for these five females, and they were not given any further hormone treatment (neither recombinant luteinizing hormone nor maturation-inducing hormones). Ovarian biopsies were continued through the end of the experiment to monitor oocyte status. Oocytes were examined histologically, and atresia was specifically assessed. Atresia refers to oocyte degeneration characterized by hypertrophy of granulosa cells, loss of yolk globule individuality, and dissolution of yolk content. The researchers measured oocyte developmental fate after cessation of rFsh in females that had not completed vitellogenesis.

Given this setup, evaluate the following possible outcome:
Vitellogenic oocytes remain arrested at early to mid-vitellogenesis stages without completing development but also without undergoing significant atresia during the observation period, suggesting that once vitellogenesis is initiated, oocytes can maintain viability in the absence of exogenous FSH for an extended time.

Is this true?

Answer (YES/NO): NO